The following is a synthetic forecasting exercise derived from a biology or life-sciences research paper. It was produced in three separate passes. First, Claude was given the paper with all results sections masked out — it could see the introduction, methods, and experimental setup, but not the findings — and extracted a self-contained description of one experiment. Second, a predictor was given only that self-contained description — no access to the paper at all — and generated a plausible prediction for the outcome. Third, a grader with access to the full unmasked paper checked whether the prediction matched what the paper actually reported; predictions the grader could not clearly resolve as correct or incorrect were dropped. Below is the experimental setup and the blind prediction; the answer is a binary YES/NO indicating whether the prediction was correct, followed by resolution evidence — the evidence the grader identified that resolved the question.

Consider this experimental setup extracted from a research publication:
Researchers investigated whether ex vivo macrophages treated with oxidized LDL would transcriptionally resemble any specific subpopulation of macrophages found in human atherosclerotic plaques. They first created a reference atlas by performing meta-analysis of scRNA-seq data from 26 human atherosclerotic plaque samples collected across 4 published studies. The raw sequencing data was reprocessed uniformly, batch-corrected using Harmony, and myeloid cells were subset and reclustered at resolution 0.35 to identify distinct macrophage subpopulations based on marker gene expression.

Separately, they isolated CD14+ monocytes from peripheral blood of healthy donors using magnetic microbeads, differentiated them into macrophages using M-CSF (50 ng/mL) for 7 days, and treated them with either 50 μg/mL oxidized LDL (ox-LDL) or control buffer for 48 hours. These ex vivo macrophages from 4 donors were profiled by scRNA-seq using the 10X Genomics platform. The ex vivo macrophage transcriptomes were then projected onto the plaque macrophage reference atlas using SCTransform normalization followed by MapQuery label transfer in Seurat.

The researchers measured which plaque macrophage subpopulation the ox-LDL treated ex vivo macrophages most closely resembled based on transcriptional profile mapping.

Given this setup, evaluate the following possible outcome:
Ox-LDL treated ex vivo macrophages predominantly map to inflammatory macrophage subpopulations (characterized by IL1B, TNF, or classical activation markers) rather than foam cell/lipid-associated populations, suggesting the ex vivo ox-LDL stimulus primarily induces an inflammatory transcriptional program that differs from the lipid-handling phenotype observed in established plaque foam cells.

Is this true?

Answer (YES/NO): NO